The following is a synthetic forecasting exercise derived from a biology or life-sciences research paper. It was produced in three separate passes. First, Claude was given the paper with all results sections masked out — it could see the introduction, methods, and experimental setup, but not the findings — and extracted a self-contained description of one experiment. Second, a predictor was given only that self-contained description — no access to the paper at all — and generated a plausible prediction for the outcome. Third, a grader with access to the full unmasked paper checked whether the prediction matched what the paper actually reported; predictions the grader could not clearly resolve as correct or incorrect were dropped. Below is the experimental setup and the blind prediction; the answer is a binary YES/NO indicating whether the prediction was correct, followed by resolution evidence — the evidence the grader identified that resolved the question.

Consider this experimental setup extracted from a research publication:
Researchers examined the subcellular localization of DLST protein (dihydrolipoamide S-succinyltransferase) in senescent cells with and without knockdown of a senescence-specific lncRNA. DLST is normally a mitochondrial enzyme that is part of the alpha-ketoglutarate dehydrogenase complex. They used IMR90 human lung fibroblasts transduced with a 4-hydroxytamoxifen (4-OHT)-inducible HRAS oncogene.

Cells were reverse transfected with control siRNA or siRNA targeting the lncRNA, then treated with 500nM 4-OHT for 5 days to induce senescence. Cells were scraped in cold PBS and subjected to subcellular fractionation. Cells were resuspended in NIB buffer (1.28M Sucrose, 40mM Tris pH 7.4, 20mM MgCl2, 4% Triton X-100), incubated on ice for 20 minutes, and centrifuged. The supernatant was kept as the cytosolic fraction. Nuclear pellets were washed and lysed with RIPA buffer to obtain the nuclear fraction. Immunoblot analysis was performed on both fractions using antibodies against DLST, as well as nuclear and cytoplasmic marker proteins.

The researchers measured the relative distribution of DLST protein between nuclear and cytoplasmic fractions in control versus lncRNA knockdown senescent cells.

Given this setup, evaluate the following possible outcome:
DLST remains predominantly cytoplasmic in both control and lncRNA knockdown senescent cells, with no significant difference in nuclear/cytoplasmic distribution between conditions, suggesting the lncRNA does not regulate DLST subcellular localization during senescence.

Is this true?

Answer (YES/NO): NO